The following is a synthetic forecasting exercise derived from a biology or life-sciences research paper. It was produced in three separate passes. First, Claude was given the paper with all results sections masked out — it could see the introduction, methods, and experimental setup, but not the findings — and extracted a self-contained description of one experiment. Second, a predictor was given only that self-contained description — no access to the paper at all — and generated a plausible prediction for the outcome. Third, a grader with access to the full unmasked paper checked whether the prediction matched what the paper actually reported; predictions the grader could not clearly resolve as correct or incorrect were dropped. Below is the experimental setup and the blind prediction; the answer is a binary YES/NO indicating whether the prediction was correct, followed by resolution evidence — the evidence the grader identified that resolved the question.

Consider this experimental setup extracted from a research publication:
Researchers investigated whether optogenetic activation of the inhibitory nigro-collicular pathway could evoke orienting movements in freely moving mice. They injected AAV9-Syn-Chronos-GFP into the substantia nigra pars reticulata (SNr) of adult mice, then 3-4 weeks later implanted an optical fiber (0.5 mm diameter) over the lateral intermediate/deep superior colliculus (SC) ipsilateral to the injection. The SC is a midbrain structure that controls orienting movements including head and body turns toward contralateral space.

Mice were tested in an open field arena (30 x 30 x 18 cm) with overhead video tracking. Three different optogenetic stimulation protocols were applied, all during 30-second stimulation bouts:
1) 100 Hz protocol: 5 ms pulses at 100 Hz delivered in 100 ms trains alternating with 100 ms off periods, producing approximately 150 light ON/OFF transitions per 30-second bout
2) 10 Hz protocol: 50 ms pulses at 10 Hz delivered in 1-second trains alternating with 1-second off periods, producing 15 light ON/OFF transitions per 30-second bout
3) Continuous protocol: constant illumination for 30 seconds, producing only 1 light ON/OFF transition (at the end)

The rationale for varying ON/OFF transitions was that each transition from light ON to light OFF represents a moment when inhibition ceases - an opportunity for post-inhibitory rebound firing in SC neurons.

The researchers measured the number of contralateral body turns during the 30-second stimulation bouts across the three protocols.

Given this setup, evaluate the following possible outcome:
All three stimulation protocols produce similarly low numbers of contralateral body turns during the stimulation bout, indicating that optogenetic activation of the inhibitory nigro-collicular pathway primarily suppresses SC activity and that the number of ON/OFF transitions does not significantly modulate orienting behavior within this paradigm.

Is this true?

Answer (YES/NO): NO